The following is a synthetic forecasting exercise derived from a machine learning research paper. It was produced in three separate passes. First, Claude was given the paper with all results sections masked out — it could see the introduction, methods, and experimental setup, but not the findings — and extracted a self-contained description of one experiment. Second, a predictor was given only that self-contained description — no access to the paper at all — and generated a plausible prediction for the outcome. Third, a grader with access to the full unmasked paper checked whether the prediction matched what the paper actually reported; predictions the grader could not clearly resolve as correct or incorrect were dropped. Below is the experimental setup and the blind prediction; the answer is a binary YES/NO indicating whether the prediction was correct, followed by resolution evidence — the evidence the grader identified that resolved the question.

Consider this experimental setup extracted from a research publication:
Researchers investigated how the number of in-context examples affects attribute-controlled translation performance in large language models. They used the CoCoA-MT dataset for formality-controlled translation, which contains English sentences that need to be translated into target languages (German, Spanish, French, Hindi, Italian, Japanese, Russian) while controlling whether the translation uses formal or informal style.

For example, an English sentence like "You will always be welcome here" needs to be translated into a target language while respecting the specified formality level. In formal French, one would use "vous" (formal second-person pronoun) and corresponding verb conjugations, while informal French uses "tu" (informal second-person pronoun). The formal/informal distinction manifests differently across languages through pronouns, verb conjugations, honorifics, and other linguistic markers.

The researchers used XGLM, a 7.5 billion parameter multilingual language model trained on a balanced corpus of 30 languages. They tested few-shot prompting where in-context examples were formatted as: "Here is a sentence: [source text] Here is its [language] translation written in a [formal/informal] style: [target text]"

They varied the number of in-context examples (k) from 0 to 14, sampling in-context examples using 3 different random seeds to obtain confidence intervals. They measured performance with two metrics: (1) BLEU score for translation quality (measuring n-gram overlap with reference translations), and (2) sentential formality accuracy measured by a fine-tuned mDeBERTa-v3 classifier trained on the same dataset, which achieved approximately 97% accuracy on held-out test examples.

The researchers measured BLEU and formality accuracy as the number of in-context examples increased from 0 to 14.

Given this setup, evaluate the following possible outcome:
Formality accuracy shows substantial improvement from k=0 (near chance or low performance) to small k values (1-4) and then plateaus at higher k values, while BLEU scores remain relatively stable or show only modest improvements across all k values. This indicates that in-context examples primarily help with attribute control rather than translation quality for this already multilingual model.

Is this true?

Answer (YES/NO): NO